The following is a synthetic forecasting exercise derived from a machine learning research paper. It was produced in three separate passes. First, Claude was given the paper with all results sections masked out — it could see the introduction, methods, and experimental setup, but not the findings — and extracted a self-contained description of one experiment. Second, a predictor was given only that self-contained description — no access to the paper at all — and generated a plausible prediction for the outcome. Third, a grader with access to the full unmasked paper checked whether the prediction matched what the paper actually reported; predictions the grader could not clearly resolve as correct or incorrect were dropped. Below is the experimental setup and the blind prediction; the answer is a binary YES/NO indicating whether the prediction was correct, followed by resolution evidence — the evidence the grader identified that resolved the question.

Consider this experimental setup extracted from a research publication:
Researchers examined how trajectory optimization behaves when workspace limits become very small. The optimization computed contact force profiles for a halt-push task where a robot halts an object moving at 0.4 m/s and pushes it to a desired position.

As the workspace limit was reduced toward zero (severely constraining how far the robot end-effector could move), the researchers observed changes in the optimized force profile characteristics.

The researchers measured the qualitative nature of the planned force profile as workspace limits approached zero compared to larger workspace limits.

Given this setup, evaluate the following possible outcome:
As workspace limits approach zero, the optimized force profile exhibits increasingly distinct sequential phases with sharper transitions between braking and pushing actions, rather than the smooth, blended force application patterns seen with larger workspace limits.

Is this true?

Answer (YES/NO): NO